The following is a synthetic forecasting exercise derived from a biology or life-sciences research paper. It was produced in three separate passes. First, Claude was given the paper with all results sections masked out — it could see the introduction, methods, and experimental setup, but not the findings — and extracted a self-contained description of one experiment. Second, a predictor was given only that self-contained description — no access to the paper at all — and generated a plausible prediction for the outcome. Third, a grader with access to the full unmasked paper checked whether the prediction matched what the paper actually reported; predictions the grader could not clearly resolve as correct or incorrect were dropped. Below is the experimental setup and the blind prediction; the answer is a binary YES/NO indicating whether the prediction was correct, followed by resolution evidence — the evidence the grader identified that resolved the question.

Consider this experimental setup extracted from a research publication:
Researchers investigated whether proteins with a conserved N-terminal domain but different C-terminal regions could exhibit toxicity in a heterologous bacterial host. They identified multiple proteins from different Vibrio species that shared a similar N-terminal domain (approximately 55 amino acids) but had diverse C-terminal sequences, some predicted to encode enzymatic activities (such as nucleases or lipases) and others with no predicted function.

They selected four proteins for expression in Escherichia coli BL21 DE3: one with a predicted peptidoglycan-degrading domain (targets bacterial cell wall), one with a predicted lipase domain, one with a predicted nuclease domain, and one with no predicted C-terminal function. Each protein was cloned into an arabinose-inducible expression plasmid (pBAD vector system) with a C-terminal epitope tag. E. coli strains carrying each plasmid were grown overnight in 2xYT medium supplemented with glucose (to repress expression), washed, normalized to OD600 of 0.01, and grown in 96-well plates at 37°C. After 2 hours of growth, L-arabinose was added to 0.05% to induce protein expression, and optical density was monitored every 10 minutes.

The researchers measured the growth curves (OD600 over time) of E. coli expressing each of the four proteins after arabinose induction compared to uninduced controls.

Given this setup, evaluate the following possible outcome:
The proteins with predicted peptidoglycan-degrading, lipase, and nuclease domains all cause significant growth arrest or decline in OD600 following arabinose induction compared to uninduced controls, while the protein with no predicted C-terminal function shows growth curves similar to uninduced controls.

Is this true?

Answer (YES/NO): NO